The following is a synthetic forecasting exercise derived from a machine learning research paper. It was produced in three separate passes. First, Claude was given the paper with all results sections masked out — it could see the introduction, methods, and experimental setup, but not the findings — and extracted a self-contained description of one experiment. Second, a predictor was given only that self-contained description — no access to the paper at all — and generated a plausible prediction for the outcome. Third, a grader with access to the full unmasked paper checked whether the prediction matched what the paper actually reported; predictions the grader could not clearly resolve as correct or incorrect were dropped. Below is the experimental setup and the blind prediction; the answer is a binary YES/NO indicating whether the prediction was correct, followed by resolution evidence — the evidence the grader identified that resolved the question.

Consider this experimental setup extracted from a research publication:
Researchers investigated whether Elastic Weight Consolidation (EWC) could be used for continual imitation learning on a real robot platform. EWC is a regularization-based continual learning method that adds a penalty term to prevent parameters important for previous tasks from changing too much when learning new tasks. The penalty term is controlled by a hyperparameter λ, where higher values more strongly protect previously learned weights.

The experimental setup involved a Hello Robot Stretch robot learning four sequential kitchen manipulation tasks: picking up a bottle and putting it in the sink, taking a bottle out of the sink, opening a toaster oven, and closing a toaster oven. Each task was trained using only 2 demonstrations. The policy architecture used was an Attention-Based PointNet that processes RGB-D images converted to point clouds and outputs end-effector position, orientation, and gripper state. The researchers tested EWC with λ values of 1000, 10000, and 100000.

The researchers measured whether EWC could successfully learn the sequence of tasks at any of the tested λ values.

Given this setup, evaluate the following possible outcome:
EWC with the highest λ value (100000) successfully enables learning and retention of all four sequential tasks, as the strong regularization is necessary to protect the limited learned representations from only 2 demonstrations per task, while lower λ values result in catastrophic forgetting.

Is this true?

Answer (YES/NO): NO